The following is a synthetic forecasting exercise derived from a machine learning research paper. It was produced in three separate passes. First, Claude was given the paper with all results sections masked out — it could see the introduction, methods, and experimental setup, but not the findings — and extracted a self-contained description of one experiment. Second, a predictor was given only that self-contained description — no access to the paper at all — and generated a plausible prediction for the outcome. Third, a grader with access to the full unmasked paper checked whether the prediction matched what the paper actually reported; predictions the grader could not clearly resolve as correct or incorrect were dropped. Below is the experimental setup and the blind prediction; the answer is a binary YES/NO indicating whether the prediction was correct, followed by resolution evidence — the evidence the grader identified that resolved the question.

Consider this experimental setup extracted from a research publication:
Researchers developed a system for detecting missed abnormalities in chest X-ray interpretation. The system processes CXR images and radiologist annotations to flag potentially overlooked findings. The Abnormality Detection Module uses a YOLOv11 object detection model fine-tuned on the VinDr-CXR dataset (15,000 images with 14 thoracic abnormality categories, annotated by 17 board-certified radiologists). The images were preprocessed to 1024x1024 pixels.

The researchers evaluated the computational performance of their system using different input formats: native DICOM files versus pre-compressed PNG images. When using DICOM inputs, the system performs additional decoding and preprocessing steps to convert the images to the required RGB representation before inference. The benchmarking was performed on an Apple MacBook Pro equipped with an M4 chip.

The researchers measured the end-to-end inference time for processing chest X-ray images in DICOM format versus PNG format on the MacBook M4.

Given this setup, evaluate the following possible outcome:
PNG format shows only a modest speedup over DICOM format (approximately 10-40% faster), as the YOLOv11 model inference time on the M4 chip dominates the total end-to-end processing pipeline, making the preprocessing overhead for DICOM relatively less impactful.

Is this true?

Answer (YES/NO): NO